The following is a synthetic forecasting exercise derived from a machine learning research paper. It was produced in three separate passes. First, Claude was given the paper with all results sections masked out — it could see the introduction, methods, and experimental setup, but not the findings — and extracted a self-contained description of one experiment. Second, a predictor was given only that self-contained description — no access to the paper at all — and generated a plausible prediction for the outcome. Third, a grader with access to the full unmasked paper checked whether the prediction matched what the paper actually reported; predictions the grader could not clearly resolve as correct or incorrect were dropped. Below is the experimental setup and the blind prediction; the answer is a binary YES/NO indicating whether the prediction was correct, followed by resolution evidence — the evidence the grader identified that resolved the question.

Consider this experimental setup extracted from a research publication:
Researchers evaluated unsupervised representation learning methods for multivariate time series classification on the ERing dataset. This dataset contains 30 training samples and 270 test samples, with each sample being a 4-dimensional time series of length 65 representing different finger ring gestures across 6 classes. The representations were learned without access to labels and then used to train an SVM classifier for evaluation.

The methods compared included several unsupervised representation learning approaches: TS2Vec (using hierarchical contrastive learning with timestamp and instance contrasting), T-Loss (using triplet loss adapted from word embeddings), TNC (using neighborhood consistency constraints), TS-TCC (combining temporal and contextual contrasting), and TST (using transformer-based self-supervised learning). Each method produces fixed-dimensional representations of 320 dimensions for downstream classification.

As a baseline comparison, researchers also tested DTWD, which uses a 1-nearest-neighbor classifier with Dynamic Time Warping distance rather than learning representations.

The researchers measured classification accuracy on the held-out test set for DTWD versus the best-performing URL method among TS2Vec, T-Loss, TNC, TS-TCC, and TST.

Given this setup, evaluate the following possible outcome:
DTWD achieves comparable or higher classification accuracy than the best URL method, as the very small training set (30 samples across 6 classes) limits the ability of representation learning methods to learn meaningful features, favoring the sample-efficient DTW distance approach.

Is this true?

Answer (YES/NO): NO